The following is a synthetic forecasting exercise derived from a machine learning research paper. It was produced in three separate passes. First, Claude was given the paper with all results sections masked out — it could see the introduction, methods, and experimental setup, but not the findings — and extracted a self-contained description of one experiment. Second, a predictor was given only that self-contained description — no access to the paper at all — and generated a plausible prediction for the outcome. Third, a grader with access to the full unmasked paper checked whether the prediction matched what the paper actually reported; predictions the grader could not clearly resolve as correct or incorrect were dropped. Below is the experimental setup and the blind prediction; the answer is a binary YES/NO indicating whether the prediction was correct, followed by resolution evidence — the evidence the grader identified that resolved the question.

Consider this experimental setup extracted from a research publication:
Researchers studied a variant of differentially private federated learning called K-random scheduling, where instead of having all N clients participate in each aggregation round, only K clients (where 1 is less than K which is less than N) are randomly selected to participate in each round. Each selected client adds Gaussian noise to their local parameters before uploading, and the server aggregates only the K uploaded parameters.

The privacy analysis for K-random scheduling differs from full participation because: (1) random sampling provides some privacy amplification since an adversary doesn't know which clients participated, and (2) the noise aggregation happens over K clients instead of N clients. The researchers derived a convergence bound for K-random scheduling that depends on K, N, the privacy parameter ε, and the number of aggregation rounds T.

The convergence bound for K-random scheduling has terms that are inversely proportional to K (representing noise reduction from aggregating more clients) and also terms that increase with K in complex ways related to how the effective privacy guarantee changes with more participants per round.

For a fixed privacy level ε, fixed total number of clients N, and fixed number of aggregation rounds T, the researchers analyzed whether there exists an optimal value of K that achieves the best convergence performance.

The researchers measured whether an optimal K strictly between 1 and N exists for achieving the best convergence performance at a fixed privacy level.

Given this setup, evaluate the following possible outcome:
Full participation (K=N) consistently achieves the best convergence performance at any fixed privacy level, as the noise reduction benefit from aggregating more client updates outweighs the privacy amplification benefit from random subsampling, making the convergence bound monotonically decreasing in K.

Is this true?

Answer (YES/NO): NO